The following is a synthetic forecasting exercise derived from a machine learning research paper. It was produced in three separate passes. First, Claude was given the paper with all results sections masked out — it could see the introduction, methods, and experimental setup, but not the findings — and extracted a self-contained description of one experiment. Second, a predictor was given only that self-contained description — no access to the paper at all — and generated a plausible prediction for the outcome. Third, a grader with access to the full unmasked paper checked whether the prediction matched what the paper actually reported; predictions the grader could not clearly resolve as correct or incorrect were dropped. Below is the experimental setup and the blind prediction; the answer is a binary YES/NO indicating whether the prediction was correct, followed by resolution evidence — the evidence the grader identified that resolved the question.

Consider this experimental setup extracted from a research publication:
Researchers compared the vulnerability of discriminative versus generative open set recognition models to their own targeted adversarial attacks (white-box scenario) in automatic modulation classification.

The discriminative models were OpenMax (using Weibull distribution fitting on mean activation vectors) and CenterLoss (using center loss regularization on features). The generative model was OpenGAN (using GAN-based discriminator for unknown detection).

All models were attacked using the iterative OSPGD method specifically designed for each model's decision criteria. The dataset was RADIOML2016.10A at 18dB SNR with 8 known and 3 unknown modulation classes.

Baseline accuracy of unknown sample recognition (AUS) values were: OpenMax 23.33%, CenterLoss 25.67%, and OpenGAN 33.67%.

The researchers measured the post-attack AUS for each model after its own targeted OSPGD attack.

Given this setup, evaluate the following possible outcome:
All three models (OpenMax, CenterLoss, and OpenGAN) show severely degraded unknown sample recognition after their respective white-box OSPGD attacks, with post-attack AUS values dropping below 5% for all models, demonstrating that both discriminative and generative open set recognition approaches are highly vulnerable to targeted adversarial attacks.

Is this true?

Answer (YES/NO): NO